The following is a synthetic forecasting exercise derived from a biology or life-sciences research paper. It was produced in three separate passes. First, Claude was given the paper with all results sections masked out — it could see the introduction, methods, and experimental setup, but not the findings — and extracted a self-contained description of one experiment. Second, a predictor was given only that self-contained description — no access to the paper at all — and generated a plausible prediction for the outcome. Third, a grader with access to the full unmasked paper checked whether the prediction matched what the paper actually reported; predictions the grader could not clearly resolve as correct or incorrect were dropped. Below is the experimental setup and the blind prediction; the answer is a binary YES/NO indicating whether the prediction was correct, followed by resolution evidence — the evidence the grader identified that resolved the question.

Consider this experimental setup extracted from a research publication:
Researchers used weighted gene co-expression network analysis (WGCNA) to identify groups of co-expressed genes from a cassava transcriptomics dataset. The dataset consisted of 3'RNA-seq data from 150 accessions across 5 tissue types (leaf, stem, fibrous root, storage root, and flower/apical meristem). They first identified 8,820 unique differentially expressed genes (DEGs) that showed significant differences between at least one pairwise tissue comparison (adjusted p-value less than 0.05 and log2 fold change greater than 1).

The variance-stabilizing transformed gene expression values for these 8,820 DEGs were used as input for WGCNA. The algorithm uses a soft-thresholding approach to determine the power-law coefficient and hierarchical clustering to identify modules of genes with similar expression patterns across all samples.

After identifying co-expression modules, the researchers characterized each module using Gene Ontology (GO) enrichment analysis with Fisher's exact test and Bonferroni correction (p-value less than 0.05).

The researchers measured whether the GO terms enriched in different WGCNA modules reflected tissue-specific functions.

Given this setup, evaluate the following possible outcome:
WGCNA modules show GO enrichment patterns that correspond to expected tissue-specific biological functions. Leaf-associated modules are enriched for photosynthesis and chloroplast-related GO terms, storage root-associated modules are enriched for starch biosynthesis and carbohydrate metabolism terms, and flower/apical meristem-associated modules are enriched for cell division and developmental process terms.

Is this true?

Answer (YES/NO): NO